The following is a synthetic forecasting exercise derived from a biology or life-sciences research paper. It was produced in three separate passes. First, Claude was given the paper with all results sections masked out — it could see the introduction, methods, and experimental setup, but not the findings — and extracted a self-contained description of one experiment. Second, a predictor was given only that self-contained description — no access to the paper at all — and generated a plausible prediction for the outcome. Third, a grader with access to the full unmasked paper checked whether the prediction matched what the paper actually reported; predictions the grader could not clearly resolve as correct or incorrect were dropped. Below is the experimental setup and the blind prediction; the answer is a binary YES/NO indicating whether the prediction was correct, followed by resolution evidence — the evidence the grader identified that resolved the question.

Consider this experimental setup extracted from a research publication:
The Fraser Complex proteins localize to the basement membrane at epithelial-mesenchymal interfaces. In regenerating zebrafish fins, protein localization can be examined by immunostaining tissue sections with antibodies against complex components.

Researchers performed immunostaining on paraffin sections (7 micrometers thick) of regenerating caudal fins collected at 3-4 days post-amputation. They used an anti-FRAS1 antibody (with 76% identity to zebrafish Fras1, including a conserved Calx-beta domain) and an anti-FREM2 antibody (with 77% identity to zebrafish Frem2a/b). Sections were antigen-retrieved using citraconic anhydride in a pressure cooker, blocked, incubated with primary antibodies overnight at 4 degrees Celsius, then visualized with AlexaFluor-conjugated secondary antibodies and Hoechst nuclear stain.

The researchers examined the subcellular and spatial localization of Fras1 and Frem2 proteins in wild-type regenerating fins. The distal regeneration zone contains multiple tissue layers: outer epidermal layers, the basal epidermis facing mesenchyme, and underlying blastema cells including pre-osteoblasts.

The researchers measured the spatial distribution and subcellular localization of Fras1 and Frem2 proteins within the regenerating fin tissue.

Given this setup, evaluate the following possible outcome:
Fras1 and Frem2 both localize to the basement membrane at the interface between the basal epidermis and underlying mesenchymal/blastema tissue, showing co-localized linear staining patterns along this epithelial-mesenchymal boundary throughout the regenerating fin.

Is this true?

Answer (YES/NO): NO